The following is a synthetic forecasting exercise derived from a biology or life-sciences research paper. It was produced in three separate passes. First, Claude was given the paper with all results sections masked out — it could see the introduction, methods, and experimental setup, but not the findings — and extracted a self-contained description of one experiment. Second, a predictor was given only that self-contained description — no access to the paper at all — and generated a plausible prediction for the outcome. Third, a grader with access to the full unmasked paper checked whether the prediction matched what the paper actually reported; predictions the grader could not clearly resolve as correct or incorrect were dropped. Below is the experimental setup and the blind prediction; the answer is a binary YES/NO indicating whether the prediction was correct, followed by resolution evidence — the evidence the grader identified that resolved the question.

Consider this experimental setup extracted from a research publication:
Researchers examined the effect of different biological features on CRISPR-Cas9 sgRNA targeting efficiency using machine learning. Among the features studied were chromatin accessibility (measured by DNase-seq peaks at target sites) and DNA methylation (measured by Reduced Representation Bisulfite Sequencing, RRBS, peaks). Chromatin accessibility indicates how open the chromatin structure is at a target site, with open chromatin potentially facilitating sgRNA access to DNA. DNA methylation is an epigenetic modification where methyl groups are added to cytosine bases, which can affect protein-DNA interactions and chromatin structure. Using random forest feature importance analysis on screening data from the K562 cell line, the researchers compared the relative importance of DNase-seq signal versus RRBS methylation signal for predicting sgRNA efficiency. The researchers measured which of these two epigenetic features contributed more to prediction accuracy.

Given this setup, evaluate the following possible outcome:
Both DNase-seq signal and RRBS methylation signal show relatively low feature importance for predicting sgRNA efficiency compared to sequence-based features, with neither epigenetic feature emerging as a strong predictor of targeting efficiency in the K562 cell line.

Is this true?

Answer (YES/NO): YES